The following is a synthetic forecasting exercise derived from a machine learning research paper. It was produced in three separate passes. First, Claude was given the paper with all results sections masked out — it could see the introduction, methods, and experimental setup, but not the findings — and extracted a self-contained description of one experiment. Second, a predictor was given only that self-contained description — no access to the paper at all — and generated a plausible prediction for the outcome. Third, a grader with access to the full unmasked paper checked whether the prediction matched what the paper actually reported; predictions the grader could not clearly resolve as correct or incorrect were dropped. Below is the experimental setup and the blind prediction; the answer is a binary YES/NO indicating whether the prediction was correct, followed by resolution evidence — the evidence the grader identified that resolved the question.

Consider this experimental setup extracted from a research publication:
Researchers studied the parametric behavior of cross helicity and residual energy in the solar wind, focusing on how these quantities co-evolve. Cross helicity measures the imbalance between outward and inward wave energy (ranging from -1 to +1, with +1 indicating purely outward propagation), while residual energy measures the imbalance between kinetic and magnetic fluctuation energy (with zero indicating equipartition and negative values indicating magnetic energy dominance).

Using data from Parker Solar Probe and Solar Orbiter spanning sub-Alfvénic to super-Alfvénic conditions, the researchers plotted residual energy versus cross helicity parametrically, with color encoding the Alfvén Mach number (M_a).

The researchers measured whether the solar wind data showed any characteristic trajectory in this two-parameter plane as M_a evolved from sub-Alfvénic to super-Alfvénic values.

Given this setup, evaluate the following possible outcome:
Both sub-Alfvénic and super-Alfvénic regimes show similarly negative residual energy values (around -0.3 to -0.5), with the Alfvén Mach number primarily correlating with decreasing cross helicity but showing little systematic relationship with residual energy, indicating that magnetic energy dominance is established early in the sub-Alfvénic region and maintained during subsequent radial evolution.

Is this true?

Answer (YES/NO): NO